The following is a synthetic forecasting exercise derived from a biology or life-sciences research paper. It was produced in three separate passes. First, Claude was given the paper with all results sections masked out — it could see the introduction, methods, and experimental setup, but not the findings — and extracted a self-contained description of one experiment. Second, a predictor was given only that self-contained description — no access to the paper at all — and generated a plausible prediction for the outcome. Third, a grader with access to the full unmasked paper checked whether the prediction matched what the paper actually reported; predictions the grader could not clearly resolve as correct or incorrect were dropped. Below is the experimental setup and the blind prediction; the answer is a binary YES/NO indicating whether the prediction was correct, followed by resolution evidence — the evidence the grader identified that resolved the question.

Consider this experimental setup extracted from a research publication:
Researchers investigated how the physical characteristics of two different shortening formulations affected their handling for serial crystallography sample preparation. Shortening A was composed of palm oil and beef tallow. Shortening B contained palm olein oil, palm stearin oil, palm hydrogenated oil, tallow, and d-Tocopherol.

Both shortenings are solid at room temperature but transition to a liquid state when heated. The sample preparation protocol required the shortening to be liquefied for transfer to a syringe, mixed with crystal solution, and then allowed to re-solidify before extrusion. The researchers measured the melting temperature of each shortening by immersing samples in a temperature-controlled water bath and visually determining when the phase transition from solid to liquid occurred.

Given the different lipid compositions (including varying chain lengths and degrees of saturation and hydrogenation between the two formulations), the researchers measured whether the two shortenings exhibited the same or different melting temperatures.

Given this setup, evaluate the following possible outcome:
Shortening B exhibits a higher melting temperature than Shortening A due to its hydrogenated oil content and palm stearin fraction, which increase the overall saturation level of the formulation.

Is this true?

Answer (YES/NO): NO